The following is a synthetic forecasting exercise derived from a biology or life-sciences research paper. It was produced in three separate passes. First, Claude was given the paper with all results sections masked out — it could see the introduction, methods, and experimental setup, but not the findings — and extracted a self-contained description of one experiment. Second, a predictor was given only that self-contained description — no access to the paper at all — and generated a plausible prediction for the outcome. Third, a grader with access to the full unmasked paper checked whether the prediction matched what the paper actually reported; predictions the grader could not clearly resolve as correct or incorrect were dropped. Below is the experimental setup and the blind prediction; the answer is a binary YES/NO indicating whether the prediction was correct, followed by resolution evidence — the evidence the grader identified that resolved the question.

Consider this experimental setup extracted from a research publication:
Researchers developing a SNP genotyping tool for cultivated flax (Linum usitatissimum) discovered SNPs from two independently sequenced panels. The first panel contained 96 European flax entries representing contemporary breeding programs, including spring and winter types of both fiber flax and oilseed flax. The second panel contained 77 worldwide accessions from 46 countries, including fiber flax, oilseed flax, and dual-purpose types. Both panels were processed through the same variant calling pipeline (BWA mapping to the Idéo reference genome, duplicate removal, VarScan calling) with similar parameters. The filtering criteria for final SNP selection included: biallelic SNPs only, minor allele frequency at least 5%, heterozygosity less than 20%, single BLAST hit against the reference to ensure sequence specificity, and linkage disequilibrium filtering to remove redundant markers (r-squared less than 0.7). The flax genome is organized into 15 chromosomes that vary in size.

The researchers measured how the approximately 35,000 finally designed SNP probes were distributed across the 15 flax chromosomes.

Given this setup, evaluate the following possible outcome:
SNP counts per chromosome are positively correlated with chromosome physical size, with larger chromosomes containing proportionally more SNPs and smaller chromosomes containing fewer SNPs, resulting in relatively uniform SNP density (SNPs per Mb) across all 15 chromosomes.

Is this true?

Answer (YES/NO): NO